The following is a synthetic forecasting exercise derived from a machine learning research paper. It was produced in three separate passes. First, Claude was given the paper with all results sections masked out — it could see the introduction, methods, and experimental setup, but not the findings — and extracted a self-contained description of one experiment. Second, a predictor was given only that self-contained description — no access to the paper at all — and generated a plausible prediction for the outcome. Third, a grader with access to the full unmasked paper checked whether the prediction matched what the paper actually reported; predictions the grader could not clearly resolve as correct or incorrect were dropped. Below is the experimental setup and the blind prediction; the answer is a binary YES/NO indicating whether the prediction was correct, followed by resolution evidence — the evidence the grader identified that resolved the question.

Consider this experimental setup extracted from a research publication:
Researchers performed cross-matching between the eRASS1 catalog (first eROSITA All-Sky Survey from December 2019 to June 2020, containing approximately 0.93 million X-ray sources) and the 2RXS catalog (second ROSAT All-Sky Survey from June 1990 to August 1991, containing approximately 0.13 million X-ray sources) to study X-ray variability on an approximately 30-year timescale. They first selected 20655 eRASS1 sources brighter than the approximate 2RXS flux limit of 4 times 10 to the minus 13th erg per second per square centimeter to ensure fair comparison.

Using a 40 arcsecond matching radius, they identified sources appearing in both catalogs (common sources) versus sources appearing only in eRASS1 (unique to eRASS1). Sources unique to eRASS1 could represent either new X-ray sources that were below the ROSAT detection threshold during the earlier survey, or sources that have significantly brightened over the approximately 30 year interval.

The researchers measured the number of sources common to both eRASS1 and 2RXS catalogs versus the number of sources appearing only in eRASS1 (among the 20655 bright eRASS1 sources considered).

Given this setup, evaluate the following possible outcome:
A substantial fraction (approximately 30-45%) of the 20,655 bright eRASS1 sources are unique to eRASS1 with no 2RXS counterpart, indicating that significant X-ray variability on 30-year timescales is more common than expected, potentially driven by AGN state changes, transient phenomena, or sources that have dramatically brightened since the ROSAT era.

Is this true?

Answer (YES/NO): NO